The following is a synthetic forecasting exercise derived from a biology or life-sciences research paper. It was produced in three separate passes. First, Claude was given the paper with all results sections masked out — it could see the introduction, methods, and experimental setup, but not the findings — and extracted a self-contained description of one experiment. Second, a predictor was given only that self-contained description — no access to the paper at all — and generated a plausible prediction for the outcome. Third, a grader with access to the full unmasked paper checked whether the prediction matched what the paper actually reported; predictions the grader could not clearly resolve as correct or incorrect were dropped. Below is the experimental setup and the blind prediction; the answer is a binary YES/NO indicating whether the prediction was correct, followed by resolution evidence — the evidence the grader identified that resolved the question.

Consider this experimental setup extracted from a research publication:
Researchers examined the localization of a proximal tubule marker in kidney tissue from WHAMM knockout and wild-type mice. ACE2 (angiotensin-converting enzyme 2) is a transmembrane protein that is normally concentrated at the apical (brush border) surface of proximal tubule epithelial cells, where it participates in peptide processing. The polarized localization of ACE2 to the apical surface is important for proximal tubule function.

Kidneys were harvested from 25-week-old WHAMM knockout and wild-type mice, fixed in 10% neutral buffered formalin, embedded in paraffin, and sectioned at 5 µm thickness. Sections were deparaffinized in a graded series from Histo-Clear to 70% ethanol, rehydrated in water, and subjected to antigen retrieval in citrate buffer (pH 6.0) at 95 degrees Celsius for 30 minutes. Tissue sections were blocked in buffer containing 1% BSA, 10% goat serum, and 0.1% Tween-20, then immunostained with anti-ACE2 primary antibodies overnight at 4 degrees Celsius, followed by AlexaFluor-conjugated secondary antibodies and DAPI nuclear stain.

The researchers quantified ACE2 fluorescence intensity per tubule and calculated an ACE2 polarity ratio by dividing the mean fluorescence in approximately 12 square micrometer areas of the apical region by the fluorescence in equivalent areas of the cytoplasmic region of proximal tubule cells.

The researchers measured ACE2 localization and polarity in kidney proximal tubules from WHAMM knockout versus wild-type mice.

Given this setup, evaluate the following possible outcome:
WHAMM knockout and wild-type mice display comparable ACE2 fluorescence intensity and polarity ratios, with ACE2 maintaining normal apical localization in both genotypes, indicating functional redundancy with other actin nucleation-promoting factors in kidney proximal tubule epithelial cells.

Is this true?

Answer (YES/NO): NO